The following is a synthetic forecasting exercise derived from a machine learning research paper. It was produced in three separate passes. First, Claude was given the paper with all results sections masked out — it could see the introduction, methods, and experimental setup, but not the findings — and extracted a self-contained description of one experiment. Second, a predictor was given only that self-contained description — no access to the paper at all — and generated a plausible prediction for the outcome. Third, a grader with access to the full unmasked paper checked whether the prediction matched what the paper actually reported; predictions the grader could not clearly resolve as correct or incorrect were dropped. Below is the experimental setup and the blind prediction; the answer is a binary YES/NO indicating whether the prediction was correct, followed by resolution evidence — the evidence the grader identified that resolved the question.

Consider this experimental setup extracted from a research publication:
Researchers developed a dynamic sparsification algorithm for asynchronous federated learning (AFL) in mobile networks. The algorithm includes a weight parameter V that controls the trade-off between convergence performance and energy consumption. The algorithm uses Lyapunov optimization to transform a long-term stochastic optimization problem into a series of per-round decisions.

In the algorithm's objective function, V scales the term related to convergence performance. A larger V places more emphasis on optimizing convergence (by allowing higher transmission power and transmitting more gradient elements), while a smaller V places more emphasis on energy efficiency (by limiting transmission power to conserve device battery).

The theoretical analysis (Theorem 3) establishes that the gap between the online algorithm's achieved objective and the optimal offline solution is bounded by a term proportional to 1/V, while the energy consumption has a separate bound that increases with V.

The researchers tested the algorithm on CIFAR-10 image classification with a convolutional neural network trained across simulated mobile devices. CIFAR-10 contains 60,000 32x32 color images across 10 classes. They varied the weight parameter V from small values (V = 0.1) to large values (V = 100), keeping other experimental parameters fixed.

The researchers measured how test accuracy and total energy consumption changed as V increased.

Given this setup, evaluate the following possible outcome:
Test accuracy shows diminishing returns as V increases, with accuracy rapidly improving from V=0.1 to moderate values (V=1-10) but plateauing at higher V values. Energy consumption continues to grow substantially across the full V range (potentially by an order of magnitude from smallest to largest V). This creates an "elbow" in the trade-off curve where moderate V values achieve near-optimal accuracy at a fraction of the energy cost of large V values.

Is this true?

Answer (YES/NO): NO